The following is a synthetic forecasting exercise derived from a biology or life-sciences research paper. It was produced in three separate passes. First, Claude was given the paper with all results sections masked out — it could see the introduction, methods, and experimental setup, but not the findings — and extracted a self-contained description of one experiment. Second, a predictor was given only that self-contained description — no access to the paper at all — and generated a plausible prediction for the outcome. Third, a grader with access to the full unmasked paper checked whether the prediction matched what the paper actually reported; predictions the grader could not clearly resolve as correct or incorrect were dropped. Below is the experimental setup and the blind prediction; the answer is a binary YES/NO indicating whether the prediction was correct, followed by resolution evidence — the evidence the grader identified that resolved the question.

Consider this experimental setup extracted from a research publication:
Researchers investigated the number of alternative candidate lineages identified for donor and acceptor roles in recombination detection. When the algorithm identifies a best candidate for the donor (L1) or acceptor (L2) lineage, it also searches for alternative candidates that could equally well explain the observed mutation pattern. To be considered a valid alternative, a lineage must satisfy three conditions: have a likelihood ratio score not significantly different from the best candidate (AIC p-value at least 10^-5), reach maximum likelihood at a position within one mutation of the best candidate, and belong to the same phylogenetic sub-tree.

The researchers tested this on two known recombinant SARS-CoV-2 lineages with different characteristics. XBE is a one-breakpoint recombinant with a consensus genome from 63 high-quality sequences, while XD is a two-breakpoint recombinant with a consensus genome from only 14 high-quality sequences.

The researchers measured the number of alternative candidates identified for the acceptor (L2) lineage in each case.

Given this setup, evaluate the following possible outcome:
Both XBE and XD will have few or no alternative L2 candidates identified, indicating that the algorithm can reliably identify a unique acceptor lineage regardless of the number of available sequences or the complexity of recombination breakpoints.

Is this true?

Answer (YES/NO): NO